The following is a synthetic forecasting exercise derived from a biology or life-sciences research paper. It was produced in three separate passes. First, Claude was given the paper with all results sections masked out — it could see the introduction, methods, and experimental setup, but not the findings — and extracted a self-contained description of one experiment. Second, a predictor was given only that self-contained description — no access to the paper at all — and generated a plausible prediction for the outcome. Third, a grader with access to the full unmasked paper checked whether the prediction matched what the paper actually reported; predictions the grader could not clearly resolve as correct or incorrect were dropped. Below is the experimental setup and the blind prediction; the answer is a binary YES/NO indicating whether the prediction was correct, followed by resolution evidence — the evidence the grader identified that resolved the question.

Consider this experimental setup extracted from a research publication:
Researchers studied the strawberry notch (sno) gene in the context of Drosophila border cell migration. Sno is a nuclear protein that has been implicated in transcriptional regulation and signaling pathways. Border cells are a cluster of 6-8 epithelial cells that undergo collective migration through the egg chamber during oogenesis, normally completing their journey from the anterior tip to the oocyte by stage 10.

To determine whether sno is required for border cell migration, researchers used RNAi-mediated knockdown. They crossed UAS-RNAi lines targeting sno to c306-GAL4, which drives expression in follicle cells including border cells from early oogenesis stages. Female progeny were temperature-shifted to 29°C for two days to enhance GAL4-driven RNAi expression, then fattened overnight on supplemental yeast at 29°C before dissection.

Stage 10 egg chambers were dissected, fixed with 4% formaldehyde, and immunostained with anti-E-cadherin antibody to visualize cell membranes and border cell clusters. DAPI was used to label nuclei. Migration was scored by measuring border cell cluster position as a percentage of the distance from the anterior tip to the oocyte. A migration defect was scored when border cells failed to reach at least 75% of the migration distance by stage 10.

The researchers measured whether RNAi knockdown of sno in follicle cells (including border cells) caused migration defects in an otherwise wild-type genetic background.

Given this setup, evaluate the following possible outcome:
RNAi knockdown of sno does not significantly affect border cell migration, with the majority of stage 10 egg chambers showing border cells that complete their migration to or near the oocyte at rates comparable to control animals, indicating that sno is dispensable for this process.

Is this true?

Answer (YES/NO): NO